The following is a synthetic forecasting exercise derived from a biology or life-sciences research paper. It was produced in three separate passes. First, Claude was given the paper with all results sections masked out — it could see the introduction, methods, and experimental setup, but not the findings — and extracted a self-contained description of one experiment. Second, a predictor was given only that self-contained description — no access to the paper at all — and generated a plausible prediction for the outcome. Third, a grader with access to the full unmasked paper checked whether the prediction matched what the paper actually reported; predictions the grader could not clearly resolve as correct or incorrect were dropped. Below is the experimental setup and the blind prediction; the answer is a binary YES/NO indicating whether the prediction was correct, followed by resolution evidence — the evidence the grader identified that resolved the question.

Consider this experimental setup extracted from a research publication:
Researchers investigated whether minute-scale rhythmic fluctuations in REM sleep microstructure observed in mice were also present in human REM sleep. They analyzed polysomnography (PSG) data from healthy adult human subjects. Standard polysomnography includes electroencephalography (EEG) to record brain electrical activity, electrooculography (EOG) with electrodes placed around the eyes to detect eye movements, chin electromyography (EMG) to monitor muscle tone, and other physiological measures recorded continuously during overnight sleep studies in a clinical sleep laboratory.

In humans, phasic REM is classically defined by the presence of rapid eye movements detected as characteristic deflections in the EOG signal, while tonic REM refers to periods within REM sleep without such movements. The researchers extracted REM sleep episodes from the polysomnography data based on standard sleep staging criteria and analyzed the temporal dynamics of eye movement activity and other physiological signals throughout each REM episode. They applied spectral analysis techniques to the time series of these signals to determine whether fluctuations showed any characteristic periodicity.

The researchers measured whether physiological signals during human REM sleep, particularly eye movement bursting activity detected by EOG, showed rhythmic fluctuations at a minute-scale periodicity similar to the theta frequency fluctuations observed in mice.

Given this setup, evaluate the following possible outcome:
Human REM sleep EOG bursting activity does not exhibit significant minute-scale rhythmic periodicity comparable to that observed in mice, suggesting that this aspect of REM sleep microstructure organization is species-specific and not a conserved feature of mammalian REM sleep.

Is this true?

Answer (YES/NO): NO